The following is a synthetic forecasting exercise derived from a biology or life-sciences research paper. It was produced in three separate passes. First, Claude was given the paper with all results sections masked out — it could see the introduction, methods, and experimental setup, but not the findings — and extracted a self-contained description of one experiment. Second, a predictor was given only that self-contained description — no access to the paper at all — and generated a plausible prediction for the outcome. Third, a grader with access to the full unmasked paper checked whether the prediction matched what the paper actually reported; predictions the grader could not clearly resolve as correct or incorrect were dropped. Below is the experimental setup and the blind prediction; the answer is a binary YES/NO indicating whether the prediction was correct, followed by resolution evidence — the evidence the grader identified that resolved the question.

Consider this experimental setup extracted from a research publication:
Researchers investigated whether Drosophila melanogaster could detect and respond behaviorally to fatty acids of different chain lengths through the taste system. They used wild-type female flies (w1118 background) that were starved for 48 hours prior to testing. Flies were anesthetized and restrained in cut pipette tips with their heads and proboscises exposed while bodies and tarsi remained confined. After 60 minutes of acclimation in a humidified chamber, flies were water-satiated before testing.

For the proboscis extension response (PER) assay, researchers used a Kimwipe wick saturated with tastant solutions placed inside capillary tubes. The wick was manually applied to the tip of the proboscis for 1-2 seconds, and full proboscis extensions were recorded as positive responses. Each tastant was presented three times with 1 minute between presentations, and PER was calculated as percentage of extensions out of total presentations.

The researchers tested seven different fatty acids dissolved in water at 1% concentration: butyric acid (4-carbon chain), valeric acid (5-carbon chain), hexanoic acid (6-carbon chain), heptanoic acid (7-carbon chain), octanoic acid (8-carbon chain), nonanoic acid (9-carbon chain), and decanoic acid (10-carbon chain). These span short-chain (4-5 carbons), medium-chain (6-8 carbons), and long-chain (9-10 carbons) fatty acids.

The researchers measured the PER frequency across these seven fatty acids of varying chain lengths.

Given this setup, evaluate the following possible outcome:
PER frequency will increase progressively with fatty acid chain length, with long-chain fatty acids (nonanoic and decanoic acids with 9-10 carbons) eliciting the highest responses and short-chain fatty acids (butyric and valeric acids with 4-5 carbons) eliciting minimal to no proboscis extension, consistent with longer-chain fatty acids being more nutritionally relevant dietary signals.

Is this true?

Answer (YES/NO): NO